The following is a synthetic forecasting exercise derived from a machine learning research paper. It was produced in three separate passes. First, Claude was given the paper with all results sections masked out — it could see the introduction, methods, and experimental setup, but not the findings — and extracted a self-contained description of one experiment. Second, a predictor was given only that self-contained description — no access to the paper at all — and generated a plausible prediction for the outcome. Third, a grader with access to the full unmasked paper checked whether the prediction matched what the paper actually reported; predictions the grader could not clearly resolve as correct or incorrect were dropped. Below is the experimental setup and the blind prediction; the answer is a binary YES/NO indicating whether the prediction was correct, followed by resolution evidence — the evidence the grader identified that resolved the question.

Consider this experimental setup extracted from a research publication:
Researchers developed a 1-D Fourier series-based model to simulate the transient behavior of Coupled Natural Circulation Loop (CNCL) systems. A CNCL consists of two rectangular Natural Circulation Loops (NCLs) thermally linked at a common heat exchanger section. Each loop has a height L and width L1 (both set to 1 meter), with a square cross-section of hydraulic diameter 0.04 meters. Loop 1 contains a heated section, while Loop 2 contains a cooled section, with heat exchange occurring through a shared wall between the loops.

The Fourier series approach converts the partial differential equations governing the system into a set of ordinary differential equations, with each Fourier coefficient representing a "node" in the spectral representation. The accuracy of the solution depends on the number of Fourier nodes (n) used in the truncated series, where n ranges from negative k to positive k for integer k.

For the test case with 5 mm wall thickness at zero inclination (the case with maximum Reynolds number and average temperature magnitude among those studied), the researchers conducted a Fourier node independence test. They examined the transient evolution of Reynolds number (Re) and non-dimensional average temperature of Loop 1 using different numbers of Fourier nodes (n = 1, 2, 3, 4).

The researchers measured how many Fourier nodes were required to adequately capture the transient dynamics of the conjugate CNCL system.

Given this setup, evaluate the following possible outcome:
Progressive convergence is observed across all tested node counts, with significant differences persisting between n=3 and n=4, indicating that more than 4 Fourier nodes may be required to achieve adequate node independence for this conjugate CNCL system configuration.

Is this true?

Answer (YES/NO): NO